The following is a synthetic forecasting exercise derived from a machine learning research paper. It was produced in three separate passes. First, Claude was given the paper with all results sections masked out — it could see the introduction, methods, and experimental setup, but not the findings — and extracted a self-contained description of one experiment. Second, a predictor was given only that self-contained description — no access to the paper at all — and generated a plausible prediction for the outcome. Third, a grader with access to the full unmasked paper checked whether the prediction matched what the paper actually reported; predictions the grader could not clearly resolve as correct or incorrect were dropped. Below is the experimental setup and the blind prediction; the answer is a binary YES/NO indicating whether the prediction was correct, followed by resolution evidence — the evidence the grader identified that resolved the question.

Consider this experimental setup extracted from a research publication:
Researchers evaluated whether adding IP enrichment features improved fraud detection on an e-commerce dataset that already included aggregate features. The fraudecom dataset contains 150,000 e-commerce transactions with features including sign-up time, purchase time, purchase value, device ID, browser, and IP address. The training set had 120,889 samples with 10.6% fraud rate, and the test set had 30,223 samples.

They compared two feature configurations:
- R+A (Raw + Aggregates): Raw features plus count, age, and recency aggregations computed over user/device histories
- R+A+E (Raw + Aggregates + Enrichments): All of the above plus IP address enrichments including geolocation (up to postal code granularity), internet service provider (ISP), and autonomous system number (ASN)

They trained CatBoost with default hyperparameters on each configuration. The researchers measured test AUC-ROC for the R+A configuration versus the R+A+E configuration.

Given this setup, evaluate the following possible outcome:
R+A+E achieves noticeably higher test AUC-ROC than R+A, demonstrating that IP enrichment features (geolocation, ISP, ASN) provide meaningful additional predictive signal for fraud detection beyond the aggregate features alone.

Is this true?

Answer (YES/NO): NO